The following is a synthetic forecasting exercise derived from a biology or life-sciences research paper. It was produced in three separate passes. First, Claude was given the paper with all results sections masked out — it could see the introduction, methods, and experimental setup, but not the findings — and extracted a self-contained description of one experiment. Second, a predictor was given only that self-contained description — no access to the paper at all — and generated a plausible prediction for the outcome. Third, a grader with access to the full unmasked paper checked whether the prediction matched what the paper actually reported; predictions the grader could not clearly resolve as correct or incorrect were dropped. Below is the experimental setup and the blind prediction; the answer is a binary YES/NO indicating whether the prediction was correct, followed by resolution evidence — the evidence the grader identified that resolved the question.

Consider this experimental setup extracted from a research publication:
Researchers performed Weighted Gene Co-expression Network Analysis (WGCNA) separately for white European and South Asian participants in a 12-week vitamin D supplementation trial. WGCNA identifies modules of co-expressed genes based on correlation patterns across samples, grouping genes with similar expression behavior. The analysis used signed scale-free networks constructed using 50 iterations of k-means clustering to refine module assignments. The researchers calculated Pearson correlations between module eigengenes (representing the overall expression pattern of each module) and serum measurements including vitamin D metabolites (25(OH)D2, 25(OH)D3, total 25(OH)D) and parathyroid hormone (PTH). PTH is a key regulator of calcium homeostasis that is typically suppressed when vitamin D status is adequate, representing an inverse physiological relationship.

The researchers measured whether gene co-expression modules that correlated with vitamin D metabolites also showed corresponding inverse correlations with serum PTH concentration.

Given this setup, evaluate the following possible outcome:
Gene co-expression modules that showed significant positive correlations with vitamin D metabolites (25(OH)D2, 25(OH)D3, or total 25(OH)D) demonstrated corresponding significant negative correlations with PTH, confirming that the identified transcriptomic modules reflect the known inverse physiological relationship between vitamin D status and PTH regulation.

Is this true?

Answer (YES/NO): YES